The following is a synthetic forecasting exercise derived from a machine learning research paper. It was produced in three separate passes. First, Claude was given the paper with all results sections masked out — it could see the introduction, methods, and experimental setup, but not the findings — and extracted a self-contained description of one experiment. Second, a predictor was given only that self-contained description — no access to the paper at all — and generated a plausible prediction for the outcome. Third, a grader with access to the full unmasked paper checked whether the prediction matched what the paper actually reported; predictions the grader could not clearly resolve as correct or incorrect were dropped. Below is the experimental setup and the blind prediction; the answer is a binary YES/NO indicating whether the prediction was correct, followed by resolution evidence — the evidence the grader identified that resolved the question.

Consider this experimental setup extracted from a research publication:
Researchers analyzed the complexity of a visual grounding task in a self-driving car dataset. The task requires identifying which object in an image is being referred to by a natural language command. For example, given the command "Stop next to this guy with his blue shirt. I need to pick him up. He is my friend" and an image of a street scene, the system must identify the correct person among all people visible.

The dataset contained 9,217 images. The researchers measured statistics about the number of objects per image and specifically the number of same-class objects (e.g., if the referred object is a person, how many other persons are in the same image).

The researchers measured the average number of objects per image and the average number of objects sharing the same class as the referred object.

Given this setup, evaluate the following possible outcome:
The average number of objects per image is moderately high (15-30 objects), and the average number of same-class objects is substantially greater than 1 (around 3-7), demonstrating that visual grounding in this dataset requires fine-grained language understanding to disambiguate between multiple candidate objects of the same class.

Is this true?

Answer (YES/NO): NO